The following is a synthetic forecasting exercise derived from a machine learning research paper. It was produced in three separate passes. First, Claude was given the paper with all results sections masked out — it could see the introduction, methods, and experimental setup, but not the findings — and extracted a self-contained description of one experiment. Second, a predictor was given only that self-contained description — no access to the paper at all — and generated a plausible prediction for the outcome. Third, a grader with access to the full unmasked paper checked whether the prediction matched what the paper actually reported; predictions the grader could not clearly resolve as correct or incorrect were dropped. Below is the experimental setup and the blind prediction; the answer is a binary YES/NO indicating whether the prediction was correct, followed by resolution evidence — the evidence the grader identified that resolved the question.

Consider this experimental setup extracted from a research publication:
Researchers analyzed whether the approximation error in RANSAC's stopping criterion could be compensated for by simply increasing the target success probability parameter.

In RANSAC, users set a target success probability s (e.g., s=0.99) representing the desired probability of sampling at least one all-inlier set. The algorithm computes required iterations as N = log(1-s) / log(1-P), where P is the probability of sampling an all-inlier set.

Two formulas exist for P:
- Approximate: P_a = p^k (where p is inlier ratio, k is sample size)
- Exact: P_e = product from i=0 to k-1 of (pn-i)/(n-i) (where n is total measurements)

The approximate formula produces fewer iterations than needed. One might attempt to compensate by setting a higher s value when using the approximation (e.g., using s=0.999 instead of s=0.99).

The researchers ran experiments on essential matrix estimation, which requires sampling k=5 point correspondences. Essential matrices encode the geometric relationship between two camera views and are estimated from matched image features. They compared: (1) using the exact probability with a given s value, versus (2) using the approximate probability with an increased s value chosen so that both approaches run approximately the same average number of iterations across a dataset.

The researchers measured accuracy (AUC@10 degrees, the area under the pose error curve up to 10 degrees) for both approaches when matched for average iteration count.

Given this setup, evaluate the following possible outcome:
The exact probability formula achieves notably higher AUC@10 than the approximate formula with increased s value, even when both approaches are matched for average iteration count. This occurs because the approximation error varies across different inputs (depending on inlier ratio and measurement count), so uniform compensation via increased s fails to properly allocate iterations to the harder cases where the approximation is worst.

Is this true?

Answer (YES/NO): YES